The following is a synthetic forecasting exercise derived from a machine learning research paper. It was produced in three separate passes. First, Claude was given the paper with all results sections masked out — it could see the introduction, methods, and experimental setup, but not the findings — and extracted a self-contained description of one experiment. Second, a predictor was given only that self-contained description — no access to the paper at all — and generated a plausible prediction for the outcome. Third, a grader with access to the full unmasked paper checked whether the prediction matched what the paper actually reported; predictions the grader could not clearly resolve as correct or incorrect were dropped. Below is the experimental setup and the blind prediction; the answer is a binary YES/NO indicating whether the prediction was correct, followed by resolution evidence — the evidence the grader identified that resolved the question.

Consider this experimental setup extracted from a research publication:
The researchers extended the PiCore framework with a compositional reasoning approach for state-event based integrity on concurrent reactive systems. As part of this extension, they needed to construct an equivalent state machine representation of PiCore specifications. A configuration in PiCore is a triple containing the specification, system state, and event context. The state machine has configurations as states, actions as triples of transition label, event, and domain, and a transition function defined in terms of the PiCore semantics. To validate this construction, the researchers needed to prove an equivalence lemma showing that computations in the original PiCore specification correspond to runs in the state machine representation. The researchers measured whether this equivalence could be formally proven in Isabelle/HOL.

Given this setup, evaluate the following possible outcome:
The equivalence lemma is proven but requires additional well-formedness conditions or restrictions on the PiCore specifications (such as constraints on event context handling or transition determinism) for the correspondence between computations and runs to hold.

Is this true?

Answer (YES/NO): YES